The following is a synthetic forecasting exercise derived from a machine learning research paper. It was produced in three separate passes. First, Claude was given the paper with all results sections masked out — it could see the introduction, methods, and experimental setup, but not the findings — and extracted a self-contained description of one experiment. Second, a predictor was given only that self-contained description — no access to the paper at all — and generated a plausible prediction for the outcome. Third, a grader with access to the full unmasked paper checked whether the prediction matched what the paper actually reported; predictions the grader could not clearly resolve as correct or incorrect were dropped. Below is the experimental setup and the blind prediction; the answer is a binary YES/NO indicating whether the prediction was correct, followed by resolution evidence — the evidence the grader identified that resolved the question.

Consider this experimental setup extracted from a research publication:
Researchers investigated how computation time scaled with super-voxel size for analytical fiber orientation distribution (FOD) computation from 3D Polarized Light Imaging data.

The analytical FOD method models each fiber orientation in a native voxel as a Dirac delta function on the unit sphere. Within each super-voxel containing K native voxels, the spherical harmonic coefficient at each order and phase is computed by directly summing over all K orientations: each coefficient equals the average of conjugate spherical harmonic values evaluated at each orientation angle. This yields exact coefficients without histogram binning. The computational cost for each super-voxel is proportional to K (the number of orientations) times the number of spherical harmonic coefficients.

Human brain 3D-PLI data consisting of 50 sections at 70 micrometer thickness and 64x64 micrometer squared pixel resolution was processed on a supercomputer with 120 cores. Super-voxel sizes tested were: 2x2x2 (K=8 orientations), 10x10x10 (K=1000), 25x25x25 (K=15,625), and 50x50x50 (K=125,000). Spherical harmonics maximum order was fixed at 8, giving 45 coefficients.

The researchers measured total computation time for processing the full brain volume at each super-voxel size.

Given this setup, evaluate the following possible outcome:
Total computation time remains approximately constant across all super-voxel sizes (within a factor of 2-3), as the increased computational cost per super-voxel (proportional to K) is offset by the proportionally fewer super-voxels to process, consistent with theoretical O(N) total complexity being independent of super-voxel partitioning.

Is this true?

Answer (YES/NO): NO